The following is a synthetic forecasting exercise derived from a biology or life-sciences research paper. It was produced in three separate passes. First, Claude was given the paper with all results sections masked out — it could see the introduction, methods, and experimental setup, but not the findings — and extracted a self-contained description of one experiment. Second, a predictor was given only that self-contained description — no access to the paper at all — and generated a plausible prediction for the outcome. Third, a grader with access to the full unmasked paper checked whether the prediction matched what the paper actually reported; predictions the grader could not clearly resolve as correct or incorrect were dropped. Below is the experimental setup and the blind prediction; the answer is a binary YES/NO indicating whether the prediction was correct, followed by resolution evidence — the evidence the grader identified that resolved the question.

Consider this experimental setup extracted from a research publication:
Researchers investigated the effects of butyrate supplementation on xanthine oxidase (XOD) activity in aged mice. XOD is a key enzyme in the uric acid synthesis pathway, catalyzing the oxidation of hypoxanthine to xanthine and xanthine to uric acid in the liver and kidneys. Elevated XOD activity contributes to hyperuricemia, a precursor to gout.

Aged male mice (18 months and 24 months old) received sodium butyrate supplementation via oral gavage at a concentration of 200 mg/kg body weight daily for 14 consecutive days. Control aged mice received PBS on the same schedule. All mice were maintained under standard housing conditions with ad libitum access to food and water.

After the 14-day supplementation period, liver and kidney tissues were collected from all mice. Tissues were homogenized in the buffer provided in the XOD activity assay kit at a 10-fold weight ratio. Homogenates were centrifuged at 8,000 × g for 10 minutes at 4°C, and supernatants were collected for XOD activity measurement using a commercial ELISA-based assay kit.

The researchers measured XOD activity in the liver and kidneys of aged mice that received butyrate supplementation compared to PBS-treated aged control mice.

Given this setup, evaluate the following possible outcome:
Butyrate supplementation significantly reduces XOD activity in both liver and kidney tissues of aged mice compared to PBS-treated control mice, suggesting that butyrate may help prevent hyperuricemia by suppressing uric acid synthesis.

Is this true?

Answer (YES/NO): NO